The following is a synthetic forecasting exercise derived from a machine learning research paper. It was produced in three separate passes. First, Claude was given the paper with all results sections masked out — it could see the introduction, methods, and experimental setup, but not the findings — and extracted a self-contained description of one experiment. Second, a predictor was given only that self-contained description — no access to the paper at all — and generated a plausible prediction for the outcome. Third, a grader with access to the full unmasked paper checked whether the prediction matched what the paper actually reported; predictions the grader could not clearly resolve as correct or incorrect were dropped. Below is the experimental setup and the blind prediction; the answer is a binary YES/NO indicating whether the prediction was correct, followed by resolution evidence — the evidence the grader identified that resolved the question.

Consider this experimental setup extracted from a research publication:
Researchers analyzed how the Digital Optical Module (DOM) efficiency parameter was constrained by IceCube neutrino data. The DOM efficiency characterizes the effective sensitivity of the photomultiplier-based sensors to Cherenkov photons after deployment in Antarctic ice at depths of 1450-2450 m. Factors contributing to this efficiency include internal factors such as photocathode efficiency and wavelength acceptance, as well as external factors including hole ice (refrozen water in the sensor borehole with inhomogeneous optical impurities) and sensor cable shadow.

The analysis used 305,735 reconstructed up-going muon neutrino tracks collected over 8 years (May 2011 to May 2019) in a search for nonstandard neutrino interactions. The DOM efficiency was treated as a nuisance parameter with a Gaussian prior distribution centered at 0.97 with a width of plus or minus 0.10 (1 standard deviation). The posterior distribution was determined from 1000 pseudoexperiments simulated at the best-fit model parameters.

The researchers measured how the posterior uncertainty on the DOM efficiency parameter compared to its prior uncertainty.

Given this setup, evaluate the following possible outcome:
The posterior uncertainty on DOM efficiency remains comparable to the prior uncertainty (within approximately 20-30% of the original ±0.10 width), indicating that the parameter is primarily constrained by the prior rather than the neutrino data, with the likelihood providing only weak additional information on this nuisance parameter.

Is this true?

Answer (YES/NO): NO